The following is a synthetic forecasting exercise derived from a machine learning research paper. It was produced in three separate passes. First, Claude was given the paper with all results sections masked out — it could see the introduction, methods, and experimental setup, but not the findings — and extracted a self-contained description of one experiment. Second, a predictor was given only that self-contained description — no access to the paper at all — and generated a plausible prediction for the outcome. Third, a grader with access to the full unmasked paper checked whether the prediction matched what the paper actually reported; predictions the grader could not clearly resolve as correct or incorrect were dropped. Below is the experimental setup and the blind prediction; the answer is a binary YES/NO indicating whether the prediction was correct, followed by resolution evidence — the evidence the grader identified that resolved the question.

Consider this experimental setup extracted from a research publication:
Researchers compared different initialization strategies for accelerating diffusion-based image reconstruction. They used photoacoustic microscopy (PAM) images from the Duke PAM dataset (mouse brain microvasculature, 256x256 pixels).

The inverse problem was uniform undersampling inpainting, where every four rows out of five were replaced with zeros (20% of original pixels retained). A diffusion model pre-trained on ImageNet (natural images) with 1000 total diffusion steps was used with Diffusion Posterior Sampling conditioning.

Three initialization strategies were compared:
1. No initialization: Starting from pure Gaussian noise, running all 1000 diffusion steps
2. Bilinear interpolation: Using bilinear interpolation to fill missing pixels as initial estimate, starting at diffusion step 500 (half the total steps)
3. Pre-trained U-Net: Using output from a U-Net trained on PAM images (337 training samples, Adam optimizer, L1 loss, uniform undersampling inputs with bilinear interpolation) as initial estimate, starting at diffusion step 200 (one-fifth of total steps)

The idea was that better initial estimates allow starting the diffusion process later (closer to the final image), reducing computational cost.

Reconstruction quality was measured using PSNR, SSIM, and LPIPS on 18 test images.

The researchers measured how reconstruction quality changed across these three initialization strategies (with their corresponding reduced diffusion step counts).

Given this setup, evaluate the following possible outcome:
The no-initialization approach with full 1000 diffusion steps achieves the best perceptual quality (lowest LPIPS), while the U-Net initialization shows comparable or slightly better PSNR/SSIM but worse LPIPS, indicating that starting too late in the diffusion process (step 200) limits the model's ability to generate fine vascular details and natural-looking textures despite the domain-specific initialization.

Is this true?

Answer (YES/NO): NO